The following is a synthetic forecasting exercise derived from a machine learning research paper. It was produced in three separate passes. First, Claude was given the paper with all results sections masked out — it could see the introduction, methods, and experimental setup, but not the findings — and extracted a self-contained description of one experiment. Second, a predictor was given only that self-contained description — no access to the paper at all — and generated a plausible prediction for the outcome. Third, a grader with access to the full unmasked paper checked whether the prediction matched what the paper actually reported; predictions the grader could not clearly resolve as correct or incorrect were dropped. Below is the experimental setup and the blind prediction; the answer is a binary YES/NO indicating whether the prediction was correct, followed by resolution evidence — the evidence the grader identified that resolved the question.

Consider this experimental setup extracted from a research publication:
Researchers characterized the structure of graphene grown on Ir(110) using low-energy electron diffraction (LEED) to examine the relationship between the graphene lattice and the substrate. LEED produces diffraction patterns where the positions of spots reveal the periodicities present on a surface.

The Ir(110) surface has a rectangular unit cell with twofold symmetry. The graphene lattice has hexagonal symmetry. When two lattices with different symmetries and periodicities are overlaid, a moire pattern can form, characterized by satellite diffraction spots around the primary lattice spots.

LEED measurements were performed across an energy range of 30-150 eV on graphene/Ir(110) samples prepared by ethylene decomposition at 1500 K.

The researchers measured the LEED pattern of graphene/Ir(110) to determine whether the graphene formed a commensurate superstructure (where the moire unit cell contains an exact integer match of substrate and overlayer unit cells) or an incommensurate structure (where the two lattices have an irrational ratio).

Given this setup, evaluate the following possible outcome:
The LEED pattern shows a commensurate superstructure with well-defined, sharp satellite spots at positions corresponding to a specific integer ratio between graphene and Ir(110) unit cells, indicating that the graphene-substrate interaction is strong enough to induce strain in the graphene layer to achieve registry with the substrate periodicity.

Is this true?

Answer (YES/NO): NO